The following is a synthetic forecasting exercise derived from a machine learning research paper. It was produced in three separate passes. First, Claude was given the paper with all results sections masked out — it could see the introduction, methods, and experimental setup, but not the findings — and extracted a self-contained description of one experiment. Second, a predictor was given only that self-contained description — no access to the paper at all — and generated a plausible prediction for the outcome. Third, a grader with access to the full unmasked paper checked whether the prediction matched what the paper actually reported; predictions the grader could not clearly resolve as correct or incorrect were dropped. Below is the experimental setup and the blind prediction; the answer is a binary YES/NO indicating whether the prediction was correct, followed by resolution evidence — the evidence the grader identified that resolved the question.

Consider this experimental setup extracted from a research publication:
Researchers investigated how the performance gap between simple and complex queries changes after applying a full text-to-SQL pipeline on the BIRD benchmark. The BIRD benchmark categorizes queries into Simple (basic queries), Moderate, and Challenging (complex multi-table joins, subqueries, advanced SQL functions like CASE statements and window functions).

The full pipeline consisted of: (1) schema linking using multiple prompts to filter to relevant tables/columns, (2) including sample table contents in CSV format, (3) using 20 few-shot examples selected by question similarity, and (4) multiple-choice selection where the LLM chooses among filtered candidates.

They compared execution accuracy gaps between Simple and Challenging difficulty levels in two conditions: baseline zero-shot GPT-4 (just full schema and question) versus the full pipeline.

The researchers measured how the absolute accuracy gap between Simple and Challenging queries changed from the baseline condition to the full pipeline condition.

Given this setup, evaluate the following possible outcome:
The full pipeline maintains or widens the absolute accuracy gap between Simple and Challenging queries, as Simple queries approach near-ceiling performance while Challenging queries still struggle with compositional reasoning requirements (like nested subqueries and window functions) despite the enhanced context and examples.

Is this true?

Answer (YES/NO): NO